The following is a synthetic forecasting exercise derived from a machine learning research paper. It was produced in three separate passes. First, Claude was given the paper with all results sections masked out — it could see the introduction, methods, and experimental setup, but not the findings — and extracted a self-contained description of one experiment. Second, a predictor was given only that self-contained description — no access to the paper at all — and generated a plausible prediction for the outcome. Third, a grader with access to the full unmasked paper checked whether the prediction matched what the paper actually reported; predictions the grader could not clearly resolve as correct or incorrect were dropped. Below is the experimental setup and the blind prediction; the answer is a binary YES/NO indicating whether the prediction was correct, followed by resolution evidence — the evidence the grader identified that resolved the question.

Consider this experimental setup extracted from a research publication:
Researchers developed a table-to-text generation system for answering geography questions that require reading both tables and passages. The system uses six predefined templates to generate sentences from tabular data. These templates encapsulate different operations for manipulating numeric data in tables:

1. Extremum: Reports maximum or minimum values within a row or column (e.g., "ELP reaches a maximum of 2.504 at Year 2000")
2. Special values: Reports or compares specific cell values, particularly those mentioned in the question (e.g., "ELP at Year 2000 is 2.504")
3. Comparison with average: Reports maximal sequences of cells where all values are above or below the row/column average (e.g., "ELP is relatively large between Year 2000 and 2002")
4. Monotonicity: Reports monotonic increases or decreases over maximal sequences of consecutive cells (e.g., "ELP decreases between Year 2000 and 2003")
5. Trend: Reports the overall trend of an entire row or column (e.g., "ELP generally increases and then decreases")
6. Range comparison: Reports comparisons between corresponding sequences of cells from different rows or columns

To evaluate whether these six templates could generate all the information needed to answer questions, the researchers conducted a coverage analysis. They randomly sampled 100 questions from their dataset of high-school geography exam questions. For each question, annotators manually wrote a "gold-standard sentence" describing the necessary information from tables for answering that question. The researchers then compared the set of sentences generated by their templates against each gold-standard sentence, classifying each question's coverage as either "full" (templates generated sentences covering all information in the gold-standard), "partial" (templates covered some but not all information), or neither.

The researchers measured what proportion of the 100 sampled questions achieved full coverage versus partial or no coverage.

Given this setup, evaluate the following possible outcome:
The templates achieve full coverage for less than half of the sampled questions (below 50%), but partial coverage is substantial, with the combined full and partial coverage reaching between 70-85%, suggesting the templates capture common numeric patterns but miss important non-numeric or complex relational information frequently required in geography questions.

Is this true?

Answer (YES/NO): NO